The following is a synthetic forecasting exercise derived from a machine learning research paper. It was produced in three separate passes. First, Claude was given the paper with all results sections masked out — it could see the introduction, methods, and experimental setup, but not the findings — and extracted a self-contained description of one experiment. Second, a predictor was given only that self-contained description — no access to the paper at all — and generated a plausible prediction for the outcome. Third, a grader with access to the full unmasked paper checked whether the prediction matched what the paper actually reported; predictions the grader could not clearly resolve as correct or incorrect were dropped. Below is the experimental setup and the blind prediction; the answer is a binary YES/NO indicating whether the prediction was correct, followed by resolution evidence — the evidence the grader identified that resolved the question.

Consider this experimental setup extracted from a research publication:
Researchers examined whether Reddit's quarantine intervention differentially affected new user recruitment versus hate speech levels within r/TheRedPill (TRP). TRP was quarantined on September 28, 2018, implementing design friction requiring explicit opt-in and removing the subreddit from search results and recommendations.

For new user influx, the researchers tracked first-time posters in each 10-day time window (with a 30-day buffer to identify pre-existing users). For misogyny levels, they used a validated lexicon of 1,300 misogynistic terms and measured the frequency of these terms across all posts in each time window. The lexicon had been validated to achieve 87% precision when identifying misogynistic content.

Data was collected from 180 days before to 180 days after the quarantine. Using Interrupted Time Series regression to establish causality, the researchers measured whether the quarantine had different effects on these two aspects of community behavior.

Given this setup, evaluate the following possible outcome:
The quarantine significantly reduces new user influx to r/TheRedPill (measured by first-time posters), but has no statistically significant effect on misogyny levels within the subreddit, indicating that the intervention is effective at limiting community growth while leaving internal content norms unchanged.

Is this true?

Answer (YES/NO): YES